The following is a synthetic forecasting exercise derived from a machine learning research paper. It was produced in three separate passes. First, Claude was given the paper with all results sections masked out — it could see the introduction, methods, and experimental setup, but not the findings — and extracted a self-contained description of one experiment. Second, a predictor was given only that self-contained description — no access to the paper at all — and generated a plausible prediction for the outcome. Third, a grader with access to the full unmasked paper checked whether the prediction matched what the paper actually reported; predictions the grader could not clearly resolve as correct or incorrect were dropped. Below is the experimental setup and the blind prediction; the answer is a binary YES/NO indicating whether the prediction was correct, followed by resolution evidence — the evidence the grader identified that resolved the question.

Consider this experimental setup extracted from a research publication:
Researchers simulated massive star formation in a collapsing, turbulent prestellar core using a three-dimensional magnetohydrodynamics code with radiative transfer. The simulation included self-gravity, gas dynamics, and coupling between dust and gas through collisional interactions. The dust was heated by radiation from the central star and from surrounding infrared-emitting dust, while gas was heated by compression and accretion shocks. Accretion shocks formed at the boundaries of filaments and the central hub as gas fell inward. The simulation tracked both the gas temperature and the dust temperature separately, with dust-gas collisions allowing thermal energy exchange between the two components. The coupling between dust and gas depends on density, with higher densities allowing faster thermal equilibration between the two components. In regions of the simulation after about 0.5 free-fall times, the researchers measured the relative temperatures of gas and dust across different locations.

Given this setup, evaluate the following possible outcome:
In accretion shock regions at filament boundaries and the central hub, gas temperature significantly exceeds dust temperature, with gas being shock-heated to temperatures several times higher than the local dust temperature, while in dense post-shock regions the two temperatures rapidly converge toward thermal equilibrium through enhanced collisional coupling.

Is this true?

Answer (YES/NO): YES